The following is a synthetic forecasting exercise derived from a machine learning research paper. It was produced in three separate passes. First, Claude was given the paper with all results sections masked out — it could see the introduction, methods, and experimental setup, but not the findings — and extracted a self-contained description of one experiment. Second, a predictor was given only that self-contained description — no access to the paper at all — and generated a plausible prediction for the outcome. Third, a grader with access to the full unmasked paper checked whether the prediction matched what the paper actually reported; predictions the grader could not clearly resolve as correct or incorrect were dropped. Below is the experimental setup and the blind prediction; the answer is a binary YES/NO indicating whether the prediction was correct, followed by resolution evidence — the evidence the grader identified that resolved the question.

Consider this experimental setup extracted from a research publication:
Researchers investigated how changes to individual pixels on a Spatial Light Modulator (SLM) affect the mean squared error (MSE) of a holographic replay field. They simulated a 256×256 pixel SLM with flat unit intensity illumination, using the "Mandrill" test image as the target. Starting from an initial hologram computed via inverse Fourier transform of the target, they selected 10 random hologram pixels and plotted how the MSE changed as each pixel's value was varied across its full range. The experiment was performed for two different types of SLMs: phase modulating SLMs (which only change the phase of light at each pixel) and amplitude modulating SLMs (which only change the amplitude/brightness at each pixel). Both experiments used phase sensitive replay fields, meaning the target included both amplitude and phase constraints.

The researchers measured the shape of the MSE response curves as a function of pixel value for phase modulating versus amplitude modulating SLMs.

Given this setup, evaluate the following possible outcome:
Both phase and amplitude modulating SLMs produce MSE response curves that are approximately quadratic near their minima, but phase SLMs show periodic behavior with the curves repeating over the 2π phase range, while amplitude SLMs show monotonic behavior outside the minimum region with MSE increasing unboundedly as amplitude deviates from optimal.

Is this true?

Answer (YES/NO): NO